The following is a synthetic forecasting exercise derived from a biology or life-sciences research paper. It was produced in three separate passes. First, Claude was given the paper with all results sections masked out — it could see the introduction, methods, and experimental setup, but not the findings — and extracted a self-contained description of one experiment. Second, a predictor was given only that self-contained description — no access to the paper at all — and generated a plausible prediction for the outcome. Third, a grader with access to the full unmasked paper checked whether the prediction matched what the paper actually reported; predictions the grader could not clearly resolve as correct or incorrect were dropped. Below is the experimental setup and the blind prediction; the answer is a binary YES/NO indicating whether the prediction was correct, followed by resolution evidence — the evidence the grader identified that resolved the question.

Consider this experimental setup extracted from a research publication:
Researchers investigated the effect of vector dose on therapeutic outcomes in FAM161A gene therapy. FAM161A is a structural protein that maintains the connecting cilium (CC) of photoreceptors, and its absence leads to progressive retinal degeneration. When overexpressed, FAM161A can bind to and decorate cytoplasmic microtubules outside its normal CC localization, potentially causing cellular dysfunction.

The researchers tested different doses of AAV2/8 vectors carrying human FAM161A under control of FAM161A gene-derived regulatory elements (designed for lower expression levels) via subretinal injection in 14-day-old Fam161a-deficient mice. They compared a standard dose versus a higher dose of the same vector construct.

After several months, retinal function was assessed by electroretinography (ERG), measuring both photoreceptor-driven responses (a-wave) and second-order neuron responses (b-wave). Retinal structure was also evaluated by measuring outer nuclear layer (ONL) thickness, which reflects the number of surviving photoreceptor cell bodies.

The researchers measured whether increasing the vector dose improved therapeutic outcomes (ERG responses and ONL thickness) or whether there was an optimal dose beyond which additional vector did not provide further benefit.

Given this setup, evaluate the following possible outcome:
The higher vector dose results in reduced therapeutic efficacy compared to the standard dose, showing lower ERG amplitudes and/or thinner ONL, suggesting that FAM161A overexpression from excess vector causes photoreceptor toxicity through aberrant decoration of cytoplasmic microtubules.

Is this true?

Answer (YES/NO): NO